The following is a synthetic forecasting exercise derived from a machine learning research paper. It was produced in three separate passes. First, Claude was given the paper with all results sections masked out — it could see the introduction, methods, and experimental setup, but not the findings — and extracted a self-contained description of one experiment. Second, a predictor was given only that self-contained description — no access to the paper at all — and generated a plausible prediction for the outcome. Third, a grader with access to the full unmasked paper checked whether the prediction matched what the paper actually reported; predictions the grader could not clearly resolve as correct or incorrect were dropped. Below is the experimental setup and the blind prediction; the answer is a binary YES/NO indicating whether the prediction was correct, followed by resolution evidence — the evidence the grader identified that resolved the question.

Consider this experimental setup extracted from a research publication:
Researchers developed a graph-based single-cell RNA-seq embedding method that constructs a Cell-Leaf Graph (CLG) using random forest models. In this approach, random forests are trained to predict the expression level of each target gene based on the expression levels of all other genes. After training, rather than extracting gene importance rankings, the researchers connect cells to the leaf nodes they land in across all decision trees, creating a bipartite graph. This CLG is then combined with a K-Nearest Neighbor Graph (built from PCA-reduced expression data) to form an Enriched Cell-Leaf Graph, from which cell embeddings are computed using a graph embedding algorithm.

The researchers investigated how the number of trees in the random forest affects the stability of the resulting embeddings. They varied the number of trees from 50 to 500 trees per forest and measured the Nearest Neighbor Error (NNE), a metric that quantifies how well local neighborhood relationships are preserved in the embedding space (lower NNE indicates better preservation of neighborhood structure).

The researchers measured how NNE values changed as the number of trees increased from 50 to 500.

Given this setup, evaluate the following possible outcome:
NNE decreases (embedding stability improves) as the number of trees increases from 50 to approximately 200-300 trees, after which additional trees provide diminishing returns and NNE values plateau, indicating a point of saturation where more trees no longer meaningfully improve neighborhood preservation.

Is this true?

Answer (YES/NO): YES